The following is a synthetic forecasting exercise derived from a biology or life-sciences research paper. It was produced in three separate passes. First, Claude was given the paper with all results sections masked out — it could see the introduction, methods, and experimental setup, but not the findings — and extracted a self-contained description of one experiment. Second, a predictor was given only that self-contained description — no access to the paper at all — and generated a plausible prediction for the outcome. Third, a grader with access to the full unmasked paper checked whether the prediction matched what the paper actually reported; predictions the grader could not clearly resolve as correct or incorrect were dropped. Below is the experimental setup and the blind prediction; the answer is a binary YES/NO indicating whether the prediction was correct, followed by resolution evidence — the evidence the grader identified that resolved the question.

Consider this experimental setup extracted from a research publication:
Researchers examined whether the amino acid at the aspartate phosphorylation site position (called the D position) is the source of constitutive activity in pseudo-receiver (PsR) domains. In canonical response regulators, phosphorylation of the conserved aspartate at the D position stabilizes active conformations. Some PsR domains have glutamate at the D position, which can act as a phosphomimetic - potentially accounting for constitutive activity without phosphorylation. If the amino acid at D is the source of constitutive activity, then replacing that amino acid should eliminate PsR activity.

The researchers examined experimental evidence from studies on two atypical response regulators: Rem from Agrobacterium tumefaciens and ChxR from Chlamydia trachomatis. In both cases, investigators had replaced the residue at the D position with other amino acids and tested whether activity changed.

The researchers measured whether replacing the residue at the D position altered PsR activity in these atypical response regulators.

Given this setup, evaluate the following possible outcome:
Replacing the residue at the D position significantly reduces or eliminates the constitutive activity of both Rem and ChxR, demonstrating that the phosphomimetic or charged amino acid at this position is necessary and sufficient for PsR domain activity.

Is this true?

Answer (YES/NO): NO